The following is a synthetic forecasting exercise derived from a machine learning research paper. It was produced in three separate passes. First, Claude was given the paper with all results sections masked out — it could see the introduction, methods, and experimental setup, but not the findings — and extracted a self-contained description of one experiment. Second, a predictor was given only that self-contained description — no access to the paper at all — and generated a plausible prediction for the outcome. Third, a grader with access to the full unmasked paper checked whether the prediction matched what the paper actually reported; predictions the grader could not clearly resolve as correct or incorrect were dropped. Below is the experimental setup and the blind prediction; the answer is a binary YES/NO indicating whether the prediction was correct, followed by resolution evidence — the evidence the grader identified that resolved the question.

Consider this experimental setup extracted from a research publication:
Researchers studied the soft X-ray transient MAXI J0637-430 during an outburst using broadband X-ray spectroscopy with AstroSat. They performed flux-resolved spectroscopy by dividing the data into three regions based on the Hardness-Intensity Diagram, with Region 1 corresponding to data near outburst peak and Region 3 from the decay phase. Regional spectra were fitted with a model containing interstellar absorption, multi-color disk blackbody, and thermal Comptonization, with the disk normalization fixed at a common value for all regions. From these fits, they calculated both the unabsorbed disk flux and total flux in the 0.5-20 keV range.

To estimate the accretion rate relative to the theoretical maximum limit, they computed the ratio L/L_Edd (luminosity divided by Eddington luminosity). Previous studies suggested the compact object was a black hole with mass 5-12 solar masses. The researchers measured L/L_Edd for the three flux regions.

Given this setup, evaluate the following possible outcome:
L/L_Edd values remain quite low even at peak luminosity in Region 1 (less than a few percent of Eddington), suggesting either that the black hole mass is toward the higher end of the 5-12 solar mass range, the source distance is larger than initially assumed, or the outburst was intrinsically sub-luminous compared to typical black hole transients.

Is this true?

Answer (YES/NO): YES